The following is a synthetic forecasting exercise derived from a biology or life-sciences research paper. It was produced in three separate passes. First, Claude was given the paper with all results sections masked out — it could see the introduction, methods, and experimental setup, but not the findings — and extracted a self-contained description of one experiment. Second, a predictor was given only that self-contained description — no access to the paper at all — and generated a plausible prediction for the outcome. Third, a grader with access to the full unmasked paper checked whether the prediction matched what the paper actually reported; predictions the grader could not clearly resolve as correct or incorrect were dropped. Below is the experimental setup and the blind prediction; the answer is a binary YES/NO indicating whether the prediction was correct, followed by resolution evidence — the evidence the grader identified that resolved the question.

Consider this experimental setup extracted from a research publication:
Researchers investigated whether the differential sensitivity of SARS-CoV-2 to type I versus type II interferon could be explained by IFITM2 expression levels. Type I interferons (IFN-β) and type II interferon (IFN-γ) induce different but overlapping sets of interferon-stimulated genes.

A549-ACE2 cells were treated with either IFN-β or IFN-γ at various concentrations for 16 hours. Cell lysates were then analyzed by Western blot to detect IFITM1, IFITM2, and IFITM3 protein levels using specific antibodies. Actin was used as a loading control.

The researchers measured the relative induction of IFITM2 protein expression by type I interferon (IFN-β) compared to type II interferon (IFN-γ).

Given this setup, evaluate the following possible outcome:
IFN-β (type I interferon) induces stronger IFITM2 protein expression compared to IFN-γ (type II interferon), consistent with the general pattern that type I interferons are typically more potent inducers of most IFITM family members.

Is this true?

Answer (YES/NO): YES